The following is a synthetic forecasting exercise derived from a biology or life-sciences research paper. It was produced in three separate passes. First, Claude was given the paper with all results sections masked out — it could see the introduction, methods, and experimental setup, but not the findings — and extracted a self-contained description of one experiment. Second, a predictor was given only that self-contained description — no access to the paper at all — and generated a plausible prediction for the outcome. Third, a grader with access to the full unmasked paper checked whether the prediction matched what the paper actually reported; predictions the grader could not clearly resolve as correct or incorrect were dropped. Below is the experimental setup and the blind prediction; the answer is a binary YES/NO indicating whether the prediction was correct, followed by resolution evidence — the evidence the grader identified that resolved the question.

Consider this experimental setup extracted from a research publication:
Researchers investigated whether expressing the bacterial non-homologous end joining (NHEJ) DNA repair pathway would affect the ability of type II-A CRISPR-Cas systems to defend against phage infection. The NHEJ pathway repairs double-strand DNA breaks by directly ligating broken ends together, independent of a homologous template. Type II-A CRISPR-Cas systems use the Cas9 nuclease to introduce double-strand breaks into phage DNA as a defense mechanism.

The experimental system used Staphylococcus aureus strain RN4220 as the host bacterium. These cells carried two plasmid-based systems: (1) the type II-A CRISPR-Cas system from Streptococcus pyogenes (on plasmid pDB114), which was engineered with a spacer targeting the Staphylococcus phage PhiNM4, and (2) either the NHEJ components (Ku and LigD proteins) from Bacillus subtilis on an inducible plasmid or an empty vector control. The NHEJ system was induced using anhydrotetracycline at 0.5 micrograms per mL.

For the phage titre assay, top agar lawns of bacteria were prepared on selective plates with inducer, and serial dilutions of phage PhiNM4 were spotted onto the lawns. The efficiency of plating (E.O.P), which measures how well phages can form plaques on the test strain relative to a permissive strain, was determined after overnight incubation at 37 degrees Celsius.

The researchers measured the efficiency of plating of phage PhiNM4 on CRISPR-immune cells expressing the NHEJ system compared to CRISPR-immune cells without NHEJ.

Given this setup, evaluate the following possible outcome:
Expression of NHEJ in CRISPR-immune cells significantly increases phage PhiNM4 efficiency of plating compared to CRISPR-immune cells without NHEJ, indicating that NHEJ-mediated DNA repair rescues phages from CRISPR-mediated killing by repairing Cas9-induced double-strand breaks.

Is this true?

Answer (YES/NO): NO